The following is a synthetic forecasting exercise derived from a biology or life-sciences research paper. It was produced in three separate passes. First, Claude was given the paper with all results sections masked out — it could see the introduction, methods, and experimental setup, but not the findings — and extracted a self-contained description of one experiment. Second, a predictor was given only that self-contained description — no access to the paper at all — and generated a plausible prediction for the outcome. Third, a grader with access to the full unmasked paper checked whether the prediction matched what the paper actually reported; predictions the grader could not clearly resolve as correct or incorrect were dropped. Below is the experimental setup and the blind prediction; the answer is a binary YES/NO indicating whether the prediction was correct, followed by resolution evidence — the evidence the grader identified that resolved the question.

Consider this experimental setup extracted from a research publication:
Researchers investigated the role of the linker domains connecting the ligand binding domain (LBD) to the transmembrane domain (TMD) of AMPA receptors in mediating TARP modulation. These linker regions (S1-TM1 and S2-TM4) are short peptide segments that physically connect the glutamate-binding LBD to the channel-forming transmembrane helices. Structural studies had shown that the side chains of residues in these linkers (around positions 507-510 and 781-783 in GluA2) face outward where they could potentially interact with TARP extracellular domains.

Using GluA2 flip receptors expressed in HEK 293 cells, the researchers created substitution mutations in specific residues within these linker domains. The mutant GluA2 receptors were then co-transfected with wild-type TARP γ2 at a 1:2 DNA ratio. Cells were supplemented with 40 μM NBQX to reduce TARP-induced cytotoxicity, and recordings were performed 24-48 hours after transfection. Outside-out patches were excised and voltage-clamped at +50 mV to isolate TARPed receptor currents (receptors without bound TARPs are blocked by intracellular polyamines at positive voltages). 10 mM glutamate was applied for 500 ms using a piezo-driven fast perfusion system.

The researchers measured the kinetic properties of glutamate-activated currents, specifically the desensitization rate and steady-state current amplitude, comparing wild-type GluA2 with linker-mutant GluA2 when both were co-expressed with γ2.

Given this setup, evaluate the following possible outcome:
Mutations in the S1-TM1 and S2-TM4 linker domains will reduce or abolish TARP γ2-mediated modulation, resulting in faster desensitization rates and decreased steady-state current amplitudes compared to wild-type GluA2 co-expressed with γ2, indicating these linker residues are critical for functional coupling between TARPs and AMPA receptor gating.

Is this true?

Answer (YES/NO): YES